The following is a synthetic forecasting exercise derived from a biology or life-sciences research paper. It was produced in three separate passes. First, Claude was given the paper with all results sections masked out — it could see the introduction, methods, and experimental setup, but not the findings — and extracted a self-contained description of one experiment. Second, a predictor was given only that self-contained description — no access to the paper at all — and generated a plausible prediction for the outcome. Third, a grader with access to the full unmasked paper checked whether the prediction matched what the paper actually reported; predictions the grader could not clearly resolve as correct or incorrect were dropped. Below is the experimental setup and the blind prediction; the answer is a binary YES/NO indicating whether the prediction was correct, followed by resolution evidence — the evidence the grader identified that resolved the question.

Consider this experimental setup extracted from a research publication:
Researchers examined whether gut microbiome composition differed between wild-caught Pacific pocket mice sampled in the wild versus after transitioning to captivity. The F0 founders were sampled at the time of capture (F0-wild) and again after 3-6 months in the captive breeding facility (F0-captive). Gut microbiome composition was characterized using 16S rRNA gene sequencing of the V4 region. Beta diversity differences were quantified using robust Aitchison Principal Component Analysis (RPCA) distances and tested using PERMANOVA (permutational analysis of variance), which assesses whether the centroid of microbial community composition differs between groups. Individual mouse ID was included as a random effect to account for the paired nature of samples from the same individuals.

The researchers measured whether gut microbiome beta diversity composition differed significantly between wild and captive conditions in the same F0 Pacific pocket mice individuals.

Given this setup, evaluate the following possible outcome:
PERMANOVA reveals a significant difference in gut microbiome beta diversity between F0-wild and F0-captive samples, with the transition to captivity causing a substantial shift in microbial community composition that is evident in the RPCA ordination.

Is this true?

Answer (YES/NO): YES